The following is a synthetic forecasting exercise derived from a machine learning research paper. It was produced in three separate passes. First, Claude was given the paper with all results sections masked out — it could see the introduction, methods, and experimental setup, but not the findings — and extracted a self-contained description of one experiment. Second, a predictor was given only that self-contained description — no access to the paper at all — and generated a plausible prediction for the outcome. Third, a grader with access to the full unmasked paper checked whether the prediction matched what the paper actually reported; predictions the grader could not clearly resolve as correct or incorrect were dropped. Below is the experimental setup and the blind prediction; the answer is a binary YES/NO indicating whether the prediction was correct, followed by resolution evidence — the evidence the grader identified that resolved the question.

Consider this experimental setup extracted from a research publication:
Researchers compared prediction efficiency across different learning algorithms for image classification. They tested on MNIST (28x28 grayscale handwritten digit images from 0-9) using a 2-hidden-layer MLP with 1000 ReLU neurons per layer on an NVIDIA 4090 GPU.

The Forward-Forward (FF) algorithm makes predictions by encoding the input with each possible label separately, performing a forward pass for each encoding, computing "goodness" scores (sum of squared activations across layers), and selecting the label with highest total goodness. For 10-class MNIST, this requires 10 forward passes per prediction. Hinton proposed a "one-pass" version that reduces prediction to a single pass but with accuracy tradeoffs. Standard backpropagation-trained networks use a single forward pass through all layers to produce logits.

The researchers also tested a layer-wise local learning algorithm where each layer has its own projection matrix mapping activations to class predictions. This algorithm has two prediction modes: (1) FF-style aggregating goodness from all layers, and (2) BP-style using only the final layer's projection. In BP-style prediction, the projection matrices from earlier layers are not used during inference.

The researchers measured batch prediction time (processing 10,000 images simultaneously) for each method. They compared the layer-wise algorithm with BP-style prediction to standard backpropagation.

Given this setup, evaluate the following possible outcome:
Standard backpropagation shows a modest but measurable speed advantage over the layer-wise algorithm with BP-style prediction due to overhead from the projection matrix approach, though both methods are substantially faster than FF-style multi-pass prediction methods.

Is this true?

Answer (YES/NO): NO